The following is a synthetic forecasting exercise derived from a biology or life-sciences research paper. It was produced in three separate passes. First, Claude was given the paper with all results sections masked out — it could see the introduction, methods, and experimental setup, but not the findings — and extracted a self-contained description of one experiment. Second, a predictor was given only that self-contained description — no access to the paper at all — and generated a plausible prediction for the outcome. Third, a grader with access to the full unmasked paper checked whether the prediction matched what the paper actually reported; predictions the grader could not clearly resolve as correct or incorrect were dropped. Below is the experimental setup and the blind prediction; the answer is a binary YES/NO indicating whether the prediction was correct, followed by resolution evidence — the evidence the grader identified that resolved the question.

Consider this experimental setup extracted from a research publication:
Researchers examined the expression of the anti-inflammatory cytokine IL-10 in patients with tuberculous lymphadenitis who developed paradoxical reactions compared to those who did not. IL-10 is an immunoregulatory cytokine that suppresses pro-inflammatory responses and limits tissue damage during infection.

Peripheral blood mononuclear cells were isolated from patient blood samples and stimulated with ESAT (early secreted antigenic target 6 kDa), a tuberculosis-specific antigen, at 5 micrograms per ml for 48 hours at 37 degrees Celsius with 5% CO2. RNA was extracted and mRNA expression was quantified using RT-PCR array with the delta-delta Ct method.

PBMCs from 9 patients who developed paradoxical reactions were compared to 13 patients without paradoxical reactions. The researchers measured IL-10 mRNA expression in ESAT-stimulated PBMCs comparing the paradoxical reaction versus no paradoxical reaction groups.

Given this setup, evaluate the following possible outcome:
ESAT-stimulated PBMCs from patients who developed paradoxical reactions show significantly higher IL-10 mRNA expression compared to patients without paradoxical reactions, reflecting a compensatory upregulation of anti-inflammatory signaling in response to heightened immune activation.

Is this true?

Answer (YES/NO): YES